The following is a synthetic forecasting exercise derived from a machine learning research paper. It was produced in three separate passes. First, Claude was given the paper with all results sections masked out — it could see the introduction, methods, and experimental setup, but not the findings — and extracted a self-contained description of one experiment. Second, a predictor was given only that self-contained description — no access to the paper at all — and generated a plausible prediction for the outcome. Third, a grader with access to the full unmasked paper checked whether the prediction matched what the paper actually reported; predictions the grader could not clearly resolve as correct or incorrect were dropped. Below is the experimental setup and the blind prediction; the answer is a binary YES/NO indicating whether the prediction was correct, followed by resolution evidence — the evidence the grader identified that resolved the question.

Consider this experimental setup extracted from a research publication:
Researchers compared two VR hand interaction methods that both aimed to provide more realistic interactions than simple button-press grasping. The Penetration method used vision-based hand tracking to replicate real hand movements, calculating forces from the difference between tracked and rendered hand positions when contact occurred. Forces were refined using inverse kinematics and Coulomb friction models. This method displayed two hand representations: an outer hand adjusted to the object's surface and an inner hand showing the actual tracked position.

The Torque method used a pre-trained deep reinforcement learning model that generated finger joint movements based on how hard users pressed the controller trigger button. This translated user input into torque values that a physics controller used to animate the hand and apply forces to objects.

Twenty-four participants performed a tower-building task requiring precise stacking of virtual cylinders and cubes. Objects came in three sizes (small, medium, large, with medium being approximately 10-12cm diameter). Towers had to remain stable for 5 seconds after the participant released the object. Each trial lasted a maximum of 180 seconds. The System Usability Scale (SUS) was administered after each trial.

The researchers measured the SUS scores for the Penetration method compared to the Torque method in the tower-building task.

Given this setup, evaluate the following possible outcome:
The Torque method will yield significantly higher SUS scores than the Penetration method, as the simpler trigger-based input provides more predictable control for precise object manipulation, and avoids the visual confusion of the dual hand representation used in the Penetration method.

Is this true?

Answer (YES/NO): YES